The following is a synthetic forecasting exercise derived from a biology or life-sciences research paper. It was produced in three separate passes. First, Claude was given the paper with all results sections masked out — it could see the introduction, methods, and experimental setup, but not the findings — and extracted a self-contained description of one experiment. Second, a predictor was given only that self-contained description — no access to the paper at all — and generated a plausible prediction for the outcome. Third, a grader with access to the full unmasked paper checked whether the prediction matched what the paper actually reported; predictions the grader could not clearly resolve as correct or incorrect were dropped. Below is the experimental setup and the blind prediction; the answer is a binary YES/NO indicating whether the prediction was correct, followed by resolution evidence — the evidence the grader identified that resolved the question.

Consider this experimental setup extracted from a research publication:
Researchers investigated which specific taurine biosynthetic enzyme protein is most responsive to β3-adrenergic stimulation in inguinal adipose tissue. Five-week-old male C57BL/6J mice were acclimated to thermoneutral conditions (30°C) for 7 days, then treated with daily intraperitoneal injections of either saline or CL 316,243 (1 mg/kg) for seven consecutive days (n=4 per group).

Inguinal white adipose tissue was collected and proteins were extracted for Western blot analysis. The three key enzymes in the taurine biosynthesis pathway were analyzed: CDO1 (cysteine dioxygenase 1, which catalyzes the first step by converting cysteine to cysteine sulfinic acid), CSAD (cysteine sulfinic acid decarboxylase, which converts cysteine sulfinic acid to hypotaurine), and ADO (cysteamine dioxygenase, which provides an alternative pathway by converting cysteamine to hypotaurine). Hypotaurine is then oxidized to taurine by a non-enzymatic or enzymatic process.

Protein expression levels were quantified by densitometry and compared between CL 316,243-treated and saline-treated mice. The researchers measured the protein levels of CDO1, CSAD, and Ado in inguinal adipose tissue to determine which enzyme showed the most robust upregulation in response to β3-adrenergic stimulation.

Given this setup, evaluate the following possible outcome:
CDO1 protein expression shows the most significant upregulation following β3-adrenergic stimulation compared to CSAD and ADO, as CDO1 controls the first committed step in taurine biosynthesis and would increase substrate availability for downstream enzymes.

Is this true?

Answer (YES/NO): NO